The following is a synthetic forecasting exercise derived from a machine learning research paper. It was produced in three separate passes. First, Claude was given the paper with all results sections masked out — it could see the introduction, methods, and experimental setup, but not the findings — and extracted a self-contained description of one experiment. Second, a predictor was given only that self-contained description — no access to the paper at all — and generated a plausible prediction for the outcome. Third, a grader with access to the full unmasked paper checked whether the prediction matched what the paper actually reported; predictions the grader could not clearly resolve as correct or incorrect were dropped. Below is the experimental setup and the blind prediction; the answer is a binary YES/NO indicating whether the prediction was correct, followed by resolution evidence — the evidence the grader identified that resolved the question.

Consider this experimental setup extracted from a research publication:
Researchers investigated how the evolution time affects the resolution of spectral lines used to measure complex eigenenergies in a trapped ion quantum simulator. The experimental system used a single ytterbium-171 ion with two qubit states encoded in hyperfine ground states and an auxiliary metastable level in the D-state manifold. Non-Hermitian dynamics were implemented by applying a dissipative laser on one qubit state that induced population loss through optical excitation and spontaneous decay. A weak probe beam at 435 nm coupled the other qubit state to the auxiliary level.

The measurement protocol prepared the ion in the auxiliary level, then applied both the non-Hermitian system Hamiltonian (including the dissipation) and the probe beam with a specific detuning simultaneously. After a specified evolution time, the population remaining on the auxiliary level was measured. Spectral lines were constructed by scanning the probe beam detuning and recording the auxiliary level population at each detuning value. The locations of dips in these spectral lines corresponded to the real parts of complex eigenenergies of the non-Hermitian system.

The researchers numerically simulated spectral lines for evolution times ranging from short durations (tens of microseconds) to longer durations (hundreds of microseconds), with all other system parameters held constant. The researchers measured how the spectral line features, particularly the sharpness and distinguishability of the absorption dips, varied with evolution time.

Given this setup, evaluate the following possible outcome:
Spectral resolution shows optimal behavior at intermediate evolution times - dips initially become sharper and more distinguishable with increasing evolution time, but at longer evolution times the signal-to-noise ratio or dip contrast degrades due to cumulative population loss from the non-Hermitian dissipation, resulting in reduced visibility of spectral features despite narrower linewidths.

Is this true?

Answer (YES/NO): NO